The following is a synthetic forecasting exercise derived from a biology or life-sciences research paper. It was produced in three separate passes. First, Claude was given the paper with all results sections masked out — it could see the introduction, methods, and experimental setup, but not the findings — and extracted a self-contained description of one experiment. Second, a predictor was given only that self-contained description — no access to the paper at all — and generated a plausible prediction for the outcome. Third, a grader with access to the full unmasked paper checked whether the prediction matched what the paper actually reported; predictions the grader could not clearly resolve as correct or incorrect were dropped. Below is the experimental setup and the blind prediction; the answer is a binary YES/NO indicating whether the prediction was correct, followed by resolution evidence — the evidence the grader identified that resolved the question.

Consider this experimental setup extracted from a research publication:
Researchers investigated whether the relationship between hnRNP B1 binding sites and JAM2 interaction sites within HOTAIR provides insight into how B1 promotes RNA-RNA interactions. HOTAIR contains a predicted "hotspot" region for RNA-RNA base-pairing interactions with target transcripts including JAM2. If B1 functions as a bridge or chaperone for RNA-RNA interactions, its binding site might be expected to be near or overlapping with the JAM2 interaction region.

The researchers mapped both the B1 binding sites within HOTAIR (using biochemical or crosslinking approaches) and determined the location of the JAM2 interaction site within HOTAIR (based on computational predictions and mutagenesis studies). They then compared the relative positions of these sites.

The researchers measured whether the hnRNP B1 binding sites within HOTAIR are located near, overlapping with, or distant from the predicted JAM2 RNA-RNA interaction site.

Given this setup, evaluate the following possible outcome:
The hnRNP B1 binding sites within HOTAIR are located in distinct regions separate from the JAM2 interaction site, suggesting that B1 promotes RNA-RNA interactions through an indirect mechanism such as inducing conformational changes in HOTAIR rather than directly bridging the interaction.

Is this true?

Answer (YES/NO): NO